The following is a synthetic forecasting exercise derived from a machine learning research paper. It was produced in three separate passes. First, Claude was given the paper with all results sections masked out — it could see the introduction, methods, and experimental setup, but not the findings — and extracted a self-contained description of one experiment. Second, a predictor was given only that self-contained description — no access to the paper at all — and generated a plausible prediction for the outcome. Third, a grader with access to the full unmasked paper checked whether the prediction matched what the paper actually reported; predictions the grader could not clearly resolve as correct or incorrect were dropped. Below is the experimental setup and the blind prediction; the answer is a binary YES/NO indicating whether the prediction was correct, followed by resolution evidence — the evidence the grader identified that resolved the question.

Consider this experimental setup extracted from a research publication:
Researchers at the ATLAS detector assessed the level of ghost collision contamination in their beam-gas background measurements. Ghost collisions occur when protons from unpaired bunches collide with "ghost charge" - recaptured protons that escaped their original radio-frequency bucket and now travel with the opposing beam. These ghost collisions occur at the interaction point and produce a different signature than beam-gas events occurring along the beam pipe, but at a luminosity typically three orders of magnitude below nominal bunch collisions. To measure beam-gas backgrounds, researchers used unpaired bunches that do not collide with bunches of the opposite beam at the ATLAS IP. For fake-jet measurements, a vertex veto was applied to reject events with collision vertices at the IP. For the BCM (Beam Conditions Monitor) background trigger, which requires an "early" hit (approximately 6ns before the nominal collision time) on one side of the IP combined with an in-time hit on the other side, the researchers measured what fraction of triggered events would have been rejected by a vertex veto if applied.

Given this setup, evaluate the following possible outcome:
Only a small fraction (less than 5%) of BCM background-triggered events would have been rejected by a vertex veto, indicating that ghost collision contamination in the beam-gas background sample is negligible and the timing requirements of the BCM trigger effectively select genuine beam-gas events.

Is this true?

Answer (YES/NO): YES